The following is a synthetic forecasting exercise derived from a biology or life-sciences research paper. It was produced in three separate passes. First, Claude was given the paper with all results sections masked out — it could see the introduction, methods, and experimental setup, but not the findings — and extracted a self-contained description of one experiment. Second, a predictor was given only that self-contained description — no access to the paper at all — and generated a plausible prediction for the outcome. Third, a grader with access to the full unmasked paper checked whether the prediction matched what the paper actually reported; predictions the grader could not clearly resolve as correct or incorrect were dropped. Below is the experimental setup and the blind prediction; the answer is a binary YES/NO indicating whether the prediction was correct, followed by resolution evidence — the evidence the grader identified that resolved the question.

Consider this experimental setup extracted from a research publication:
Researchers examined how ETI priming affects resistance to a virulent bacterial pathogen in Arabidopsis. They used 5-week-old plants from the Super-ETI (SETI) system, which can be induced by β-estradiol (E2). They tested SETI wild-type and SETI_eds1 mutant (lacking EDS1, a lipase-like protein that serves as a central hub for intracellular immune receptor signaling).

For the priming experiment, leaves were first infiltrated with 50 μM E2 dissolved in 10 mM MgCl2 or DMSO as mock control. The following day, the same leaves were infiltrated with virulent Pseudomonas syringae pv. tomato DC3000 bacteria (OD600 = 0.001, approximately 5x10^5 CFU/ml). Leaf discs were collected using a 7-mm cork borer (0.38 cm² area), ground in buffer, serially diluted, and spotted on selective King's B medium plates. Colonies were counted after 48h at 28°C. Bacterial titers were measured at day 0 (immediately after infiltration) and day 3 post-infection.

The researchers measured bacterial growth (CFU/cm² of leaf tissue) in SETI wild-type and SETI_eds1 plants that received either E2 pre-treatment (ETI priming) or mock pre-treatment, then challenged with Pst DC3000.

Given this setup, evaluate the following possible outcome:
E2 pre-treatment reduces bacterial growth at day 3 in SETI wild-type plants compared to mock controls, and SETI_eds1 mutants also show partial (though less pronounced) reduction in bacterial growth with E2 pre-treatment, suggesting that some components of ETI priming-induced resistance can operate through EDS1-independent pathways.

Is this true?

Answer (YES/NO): NO